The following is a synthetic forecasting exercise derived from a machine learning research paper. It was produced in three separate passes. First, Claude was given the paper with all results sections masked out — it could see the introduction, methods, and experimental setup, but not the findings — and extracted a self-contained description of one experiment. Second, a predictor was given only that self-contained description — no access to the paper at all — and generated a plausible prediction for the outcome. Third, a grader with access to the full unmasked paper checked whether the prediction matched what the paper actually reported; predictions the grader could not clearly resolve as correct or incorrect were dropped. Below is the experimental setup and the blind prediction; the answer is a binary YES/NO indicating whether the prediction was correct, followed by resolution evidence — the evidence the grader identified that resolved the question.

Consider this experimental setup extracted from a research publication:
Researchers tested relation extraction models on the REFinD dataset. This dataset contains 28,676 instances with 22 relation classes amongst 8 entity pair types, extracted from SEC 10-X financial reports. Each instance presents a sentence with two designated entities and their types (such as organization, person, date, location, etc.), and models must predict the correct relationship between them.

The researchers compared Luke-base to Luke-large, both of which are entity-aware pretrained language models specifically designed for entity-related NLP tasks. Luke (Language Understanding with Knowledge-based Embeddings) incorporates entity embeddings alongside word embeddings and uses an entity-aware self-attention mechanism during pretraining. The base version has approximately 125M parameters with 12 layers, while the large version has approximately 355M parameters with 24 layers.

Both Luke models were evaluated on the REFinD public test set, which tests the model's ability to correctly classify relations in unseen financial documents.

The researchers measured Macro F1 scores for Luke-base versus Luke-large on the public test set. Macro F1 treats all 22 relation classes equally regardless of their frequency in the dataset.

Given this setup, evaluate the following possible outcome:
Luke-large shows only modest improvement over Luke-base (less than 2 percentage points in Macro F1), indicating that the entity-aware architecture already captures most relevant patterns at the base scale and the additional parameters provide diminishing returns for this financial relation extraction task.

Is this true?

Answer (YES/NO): NO